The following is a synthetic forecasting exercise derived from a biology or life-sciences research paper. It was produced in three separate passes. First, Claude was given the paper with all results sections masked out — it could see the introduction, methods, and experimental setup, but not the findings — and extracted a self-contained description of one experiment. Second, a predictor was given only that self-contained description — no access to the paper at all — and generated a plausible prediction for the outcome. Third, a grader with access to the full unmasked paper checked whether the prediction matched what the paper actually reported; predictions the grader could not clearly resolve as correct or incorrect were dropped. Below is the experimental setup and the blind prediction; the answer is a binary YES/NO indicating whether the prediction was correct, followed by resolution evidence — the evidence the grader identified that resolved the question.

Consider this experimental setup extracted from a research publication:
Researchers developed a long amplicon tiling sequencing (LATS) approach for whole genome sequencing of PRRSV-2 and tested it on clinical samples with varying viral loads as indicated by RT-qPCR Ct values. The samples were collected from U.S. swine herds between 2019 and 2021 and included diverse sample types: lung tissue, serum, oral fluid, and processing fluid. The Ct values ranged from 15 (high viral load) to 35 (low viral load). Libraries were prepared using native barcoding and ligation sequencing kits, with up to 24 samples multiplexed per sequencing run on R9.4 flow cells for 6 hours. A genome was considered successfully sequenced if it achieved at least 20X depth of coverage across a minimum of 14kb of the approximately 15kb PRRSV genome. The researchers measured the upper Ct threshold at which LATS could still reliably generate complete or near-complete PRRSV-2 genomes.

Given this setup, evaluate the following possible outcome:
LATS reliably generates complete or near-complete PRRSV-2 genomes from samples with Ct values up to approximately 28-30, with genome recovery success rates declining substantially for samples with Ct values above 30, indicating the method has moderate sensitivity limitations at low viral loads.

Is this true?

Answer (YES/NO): YES